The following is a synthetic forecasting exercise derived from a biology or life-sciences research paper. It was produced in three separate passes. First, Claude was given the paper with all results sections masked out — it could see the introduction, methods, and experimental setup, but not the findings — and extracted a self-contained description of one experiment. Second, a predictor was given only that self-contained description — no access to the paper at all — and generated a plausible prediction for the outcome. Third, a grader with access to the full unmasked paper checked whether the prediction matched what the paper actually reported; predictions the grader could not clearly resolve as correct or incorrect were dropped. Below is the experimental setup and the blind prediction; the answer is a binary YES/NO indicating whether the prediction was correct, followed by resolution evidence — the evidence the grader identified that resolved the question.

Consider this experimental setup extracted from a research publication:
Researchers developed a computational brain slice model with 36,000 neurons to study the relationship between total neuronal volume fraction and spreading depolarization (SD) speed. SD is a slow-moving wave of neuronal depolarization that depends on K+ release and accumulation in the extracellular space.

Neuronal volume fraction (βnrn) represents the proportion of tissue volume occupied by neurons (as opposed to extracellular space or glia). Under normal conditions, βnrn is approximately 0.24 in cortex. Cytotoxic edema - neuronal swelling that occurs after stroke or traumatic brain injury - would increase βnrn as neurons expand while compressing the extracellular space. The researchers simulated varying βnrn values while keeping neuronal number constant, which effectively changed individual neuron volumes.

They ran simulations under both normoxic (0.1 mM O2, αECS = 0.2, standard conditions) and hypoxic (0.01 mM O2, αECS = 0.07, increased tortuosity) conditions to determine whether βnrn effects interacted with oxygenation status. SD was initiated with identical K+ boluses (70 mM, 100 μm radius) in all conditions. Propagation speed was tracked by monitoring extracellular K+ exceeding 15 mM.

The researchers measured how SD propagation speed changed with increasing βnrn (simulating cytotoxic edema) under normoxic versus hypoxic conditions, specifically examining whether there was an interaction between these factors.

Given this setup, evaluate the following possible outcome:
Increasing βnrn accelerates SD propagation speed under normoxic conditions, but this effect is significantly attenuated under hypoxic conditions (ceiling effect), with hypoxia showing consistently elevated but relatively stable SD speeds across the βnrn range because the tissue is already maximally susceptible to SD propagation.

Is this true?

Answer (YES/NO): NO